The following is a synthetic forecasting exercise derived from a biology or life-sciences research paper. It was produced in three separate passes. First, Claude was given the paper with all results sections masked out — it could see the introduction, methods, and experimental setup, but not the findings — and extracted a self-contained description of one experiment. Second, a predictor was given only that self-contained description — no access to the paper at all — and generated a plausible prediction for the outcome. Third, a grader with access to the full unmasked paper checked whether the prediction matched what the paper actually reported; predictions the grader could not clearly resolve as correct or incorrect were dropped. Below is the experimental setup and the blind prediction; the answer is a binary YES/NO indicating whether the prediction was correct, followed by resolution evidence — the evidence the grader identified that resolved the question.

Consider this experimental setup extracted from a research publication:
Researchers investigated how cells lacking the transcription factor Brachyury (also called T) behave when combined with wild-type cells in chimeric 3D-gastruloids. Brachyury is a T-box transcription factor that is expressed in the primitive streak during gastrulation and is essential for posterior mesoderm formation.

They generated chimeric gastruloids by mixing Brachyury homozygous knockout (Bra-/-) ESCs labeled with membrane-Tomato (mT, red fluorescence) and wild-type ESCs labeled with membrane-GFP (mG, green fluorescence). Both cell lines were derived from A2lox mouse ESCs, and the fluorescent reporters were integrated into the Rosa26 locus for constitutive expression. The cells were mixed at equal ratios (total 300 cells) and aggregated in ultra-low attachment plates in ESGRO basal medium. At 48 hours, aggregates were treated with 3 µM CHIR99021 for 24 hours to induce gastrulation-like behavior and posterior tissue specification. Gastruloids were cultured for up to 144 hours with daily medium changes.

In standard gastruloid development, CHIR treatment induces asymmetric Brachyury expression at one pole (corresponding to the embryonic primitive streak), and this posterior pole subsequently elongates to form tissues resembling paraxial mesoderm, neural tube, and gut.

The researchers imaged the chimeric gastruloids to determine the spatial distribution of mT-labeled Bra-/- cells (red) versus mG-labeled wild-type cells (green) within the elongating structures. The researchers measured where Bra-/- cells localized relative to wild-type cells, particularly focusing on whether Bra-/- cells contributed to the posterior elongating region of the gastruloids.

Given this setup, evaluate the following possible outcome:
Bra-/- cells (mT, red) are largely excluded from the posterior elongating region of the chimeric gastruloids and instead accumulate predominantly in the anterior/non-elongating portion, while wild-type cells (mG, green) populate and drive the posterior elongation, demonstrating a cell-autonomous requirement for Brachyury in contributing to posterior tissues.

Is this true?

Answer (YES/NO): NO